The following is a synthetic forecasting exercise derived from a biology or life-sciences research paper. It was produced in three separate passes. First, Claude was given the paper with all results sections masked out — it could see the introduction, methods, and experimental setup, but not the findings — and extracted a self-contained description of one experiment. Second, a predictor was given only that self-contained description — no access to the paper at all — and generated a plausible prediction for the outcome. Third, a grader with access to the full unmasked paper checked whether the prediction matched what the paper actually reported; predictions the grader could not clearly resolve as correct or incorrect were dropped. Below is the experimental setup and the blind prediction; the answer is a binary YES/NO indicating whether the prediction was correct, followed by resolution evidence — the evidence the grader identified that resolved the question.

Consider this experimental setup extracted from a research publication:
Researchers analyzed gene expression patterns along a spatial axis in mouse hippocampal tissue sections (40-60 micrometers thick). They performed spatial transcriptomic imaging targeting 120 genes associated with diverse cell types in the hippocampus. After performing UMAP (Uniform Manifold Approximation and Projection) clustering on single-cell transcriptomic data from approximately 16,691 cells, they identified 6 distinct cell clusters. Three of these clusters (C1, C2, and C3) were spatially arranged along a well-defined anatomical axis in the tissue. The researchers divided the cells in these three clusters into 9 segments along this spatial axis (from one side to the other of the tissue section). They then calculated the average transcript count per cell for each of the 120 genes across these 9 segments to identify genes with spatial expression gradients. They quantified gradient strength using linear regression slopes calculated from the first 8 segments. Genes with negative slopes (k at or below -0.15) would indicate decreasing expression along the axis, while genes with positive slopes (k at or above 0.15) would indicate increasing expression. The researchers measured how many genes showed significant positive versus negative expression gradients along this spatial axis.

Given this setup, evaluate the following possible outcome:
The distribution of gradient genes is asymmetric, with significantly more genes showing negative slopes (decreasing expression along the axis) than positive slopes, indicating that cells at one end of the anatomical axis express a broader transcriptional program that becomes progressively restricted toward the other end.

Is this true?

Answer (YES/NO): YES